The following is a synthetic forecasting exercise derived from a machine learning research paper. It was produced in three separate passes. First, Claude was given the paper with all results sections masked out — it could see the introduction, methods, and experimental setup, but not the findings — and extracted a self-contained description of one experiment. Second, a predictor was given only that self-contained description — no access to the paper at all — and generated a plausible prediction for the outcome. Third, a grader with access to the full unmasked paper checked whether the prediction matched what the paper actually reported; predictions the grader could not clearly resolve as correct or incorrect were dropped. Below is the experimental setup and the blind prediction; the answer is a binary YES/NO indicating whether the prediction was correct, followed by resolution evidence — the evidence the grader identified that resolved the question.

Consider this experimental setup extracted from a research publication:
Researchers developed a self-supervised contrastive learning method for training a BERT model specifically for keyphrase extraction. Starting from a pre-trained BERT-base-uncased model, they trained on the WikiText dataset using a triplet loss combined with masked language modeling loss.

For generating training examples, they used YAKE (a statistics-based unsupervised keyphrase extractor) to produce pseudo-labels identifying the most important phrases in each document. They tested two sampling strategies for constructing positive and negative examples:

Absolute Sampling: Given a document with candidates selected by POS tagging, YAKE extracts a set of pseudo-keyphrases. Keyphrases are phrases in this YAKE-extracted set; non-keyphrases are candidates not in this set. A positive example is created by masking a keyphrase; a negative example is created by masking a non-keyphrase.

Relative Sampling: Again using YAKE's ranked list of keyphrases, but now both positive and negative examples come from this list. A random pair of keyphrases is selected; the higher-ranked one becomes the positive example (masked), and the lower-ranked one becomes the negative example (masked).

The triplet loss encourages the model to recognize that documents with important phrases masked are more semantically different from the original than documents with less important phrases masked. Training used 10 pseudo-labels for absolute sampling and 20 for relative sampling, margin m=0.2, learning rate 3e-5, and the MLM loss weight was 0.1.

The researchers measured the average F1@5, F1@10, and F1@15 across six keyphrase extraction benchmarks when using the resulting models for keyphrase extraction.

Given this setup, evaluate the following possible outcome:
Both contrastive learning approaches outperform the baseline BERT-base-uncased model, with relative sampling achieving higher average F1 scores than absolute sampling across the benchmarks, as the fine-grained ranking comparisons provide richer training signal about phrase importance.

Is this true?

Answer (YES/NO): NO